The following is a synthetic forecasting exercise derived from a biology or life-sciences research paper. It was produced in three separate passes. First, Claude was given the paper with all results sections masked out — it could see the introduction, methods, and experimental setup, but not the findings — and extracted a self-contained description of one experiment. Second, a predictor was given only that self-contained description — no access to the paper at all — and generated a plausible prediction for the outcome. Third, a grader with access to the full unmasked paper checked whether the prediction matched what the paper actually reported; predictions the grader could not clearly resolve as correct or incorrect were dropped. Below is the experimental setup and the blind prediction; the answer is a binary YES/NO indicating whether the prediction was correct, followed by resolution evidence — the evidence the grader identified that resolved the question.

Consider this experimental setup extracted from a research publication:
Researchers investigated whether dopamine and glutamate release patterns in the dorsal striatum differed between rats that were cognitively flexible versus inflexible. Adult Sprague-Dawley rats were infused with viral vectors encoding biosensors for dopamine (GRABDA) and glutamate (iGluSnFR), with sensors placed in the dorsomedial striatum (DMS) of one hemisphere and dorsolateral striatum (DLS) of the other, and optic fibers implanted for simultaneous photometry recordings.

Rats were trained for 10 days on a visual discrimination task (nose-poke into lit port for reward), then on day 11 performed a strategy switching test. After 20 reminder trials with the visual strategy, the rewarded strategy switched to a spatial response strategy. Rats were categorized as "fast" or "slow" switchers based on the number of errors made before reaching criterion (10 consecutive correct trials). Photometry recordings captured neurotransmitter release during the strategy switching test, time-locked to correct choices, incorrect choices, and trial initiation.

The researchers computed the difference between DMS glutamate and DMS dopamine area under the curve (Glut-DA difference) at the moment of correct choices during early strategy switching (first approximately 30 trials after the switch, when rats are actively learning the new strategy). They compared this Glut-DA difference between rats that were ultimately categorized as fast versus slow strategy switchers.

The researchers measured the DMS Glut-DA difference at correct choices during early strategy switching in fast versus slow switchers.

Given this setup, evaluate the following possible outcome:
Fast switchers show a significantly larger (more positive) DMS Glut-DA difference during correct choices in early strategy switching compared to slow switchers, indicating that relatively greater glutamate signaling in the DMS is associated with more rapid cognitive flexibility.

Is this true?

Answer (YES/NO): YES